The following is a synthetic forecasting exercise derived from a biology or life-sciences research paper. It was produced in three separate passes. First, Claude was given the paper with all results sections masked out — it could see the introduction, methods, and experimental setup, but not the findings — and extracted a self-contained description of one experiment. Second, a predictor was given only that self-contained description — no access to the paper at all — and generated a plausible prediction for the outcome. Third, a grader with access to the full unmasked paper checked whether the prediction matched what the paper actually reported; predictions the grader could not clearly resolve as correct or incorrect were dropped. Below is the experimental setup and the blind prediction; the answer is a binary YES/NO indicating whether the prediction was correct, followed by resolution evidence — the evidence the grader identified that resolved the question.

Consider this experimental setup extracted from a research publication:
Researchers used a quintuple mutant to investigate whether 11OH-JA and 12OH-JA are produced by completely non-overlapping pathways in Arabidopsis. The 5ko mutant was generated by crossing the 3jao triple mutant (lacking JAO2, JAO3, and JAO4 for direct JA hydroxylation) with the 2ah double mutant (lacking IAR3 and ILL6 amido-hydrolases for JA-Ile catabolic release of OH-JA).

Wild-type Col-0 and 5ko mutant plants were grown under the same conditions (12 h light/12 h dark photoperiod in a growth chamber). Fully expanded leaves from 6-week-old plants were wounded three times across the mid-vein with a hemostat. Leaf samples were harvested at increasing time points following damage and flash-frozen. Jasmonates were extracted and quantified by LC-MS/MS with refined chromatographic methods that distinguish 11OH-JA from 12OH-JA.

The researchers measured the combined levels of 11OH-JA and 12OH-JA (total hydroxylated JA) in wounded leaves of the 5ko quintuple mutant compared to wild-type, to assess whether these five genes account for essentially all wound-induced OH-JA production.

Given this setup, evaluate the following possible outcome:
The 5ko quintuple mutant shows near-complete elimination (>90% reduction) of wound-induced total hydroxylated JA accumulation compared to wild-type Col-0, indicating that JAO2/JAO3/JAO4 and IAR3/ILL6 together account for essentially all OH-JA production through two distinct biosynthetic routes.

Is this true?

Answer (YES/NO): NO